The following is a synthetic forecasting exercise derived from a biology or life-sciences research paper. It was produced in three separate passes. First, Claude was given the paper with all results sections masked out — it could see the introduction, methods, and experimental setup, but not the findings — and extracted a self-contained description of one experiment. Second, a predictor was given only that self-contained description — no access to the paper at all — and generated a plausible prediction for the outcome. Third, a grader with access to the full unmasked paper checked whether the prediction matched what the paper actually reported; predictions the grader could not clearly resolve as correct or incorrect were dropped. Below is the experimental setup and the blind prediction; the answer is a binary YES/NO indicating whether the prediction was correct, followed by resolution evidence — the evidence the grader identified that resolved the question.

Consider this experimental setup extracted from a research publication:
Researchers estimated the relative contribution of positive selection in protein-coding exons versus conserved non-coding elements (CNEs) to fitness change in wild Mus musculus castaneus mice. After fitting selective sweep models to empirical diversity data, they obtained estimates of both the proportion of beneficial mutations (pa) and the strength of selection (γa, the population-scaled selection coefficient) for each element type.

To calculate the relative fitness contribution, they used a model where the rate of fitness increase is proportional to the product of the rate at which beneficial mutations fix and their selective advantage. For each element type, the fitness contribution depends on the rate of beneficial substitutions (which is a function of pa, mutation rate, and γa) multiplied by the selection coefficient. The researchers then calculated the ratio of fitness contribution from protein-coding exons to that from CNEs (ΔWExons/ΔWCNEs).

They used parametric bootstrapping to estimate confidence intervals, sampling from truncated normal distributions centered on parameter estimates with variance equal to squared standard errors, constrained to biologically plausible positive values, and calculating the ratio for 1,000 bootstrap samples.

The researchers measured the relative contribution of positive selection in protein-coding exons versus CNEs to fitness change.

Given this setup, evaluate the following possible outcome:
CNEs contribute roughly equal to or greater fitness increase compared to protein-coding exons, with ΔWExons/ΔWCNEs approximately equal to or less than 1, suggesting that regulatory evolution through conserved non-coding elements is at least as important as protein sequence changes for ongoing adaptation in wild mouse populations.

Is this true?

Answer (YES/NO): NO